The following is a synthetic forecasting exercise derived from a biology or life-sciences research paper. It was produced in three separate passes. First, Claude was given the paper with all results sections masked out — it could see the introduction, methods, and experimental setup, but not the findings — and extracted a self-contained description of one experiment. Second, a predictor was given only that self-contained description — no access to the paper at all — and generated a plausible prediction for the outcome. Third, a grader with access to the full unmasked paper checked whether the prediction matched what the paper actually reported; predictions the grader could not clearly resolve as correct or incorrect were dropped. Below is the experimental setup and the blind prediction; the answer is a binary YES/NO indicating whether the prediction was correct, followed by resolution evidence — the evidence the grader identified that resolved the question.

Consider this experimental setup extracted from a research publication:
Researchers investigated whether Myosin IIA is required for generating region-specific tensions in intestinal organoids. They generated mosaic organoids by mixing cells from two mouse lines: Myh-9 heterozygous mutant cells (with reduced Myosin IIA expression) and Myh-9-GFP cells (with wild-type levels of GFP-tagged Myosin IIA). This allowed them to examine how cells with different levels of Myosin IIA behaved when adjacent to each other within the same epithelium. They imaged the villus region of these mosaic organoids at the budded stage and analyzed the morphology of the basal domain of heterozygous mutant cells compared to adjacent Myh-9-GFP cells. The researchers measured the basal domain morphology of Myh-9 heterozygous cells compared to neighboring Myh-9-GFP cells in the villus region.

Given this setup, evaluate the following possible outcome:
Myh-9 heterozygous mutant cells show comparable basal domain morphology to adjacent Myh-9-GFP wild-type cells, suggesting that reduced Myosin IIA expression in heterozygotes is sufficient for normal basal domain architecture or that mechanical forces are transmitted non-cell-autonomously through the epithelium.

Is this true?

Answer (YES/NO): NO